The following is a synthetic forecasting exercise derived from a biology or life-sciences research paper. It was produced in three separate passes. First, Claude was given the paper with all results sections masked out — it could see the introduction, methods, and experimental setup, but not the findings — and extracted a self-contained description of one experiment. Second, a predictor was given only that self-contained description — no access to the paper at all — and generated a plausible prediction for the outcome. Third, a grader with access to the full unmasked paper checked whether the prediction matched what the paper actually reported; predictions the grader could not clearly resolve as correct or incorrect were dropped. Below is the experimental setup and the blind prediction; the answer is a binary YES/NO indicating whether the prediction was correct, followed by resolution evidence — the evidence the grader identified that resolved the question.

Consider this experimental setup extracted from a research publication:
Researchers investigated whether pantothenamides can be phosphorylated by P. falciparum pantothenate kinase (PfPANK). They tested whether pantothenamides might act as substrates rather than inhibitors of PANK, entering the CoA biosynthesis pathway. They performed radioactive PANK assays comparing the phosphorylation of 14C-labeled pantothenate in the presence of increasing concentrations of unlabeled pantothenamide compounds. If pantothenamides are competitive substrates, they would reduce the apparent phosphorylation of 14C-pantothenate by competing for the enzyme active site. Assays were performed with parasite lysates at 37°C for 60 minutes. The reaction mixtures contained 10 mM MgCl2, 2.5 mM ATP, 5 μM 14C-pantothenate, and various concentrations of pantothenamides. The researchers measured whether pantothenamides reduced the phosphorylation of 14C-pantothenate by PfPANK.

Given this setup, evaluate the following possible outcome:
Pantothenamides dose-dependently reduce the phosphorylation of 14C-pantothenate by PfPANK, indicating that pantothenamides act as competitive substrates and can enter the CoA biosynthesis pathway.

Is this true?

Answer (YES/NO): NO